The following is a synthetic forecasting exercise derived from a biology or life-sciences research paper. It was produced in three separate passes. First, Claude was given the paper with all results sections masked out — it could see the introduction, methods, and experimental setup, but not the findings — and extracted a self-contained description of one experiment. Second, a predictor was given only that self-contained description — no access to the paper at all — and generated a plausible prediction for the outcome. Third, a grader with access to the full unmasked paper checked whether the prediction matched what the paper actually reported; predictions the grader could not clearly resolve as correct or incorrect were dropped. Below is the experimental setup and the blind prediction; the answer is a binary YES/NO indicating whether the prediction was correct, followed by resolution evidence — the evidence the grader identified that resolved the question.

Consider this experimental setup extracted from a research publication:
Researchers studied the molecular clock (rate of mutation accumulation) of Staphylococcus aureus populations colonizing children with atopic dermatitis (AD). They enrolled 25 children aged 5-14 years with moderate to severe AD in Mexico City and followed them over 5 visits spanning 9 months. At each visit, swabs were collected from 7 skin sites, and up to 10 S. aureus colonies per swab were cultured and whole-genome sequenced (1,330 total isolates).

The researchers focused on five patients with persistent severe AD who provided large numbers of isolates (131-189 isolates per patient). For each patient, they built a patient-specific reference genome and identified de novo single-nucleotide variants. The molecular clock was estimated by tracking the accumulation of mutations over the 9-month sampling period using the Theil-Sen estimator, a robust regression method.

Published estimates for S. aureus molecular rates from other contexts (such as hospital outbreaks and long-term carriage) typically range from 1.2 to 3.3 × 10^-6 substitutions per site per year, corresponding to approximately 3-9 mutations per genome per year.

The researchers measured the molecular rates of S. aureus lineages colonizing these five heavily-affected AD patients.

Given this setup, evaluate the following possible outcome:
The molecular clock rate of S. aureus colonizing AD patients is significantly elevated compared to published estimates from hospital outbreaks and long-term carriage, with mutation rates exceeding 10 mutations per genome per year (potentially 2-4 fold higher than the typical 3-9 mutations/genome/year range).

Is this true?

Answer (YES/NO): NO